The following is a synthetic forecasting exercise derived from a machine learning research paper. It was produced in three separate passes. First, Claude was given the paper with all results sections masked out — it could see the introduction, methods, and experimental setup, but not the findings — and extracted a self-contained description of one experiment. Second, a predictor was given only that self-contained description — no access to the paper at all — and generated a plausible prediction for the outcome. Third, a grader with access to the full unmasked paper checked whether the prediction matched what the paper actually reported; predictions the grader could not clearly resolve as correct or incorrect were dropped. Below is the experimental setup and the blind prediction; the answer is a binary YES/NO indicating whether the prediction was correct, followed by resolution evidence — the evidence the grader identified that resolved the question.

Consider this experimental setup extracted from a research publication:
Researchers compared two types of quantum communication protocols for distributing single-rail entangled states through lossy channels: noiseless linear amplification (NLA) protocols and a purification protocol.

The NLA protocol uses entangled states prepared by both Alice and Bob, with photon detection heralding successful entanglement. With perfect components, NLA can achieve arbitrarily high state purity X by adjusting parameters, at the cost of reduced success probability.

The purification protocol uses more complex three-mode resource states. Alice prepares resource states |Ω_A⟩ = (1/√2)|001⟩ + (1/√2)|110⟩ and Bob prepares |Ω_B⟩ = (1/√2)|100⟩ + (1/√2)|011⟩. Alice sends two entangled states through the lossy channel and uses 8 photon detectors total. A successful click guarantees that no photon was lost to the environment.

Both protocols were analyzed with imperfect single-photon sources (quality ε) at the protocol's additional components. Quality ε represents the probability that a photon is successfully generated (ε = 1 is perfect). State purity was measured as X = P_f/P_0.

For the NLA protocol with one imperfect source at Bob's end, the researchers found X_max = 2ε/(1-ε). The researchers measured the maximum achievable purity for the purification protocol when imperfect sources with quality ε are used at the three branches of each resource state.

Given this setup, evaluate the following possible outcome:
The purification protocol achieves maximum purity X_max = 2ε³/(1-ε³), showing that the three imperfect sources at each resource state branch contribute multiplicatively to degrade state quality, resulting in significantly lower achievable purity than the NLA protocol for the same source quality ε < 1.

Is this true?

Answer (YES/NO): NO